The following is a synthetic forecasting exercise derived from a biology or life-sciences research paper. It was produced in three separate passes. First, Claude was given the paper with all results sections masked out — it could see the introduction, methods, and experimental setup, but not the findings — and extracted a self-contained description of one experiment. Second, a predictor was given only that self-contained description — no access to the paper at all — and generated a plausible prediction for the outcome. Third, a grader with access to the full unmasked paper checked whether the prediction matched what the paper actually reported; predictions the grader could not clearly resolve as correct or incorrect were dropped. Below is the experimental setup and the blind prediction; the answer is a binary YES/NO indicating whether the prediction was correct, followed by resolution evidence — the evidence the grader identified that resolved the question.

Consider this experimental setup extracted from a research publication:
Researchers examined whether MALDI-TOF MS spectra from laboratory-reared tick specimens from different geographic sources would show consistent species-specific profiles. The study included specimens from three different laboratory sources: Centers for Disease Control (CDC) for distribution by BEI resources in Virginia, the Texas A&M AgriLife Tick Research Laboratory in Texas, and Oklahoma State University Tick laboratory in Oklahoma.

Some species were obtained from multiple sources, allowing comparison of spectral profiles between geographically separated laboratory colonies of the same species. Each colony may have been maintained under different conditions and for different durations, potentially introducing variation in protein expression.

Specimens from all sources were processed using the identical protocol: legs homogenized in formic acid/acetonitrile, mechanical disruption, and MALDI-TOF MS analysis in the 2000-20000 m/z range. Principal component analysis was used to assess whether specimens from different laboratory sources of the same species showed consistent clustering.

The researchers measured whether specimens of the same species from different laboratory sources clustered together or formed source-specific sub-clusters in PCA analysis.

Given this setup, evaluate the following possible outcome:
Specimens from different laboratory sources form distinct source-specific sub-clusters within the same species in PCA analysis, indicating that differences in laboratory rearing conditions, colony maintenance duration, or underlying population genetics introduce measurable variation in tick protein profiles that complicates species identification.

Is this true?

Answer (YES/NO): NO